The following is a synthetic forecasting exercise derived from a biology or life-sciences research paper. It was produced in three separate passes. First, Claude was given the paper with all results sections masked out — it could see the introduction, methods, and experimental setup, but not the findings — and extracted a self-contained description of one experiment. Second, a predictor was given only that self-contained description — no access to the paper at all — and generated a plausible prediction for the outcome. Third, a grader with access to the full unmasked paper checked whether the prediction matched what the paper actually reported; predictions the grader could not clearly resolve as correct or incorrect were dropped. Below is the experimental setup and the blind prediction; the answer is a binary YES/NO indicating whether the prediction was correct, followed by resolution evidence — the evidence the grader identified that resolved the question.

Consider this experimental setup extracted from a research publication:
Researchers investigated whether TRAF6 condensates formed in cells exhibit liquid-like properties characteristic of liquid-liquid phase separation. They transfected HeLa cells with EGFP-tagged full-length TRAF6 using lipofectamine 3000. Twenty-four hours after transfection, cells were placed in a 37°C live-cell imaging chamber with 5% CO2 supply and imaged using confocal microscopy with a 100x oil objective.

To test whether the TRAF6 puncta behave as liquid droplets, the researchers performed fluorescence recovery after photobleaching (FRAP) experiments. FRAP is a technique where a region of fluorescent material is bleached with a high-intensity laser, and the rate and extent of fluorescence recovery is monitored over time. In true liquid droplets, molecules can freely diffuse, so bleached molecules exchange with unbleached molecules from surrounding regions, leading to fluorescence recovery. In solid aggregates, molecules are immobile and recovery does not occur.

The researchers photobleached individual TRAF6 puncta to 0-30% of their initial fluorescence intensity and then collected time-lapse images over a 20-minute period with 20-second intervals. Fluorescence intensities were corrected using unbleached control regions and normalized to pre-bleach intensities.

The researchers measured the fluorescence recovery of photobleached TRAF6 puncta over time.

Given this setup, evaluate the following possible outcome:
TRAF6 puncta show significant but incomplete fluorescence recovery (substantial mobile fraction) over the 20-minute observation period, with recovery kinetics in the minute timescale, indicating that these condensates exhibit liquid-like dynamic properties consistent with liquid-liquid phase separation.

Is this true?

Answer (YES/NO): NO